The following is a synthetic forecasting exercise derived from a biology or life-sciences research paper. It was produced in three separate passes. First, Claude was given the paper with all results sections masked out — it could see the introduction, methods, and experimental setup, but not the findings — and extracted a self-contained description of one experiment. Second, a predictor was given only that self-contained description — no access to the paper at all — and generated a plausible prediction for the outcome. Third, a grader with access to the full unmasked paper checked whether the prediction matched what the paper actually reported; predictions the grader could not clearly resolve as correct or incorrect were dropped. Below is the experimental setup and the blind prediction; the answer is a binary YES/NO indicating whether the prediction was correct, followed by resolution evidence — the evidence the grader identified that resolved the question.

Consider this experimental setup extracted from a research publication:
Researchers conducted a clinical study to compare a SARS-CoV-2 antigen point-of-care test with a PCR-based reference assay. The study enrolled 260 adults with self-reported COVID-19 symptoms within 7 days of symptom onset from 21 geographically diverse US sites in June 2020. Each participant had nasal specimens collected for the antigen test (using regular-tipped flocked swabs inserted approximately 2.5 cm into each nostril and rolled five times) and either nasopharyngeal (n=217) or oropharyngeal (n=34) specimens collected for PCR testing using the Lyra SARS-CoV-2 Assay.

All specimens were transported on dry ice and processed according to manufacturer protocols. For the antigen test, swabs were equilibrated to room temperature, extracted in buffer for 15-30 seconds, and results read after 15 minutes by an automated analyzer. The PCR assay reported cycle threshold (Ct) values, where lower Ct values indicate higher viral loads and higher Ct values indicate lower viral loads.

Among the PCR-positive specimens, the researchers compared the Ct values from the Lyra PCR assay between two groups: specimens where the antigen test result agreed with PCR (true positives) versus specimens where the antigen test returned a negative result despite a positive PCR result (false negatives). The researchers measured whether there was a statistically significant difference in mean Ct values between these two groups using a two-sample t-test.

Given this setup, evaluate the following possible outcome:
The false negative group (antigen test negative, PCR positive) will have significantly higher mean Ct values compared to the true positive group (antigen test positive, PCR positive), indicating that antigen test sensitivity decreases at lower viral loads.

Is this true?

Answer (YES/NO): YES